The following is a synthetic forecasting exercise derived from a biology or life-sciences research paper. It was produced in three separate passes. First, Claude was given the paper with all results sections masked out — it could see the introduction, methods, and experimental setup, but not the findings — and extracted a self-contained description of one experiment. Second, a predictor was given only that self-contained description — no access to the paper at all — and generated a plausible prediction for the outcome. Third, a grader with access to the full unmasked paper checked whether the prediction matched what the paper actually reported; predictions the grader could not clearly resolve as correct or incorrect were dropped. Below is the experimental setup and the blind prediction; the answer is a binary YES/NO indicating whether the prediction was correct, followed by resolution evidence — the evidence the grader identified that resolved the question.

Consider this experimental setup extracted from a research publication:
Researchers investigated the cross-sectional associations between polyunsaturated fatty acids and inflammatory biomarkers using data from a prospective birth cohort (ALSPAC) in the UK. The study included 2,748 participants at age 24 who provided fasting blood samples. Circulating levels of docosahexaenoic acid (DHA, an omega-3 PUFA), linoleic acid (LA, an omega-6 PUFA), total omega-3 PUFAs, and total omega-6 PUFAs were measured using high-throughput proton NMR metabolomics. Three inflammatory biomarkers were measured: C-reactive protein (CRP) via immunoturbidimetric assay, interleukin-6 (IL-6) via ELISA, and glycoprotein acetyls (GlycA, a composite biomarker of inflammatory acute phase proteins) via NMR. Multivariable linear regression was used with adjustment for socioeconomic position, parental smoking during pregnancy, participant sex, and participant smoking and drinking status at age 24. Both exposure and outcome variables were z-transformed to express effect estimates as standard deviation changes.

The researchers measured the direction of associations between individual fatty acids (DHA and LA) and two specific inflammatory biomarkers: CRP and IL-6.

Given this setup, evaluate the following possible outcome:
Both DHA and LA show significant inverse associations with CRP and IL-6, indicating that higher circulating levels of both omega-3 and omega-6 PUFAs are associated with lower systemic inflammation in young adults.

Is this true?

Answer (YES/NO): NO